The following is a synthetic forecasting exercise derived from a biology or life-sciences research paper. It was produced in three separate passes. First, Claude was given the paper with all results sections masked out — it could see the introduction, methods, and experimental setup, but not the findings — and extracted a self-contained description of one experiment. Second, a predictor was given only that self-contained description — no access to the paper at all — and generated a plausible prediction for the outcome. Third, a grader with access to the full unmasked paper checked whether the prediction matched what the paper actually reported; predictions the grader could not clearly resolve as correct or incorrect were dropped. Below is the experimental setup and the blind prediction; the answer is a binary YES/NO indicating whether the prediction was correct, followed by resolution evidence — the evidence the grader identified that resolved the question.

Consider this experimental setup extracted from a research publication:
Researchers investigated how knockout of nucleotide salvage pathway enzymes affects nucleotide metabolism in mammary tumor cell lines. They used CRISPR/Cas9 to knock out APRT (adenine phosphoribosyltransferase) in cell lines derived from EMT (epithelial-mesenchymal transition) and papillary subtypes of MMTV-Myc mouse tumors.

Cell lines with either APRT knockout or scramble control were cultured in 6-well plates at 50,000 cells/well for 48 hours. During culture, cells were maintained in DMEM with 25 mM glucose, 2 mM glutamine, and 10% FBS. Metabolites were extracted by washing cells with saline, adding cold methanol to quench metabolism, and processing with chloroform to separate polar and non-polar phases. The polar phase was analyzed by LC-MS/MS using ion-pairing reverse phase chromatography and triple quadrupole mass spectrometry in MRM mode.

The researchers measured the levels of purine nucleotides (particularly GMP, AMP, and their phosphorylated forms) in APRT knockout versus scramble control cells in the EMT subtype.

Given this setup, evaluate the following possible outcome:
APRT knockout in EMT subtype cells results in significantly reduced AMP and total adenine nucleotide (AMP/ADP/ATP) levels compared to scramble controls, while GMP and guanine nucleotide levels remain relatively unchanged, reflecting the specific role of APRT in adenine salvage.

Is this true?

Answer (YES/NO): NO